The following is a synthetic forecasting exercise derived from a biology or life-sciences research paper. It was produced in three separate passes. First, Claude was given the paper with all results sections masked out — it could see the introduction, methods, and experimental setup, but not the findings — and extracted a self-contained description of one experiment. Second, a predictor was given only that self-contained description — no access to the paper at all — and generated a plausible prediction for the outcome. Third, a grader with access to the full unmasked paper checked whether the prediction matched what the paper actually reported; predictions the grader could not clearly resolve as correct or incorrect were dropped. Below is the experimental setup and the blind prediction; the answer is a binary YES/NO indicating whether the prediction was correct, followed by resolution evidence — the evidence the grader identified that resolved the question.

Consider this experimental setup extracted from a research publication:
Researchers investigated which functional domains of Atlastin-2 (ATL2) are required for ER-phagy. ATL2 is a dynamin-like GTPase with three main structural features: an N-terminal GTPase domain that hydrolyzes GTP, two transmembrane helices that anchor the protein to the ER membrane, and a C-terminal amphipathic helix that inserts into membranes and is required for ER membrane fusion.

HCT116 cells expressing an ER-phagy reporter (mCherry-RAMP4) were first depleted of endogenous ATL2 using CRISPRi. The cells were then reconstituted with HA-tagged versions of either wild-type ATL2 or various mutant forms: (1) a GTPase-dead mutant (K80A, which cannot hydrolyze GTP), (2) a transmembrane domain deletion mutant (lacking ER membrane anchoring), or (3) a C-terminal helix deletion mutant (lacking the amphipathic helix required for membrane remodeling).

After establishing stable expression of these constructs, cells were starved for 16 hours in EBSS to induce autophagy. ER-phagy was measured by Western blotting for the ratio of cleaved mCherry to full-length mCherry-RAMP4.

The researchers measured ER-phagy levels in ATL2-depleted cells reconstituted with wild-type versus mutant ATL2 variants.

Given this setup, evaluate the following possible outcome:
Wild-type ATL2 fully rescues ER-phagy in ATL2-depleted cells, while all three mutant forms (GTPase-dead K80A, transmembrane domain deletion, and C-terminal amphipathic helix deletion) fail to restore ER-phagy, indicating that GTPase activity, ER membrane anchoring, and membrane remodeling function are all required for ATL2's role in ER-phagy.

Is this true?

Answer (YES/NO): NO